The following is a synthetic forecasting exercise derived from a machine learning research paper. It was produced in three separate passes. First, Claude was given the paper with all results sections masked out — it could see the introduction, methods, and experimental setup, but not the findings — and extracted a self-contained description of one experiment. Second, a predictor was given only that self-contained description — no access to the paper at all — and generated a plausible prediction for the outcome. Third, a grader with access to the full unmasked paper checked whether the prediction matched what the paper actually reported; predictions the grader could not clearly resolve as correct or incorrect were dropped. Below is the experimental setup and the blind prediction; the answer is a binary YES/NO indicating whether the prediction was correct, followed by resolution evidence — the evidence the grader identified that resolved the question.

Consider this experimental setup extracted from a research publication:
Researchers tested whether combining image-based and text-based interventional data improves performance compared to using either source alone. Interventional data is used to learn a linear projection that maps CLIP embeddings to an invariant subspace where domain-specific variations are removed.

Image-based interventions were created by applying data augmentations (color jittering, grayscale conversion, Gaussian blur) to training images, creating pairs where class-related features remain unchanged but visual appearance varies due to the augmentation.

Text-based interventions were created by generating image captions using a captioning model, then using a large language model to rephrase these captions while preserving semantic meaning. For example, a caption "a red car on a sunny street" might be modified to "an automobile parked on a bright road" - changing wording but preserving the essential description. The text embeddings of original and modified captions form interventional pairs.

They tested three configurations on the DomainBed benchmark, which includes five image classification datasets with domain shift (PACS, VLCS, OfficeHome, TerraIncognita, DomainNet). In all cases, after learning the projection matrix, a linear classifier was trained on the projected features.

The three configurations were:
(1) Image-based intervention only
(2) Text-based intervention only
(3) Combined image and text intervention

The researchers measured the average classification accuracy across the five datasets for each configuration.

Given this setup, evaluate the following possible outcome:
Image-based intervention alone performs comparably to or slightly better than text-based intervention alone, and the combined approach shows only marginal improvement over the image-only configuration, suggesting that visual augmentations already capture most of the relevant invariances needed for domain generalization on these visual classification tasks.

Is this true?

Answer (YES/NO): NO